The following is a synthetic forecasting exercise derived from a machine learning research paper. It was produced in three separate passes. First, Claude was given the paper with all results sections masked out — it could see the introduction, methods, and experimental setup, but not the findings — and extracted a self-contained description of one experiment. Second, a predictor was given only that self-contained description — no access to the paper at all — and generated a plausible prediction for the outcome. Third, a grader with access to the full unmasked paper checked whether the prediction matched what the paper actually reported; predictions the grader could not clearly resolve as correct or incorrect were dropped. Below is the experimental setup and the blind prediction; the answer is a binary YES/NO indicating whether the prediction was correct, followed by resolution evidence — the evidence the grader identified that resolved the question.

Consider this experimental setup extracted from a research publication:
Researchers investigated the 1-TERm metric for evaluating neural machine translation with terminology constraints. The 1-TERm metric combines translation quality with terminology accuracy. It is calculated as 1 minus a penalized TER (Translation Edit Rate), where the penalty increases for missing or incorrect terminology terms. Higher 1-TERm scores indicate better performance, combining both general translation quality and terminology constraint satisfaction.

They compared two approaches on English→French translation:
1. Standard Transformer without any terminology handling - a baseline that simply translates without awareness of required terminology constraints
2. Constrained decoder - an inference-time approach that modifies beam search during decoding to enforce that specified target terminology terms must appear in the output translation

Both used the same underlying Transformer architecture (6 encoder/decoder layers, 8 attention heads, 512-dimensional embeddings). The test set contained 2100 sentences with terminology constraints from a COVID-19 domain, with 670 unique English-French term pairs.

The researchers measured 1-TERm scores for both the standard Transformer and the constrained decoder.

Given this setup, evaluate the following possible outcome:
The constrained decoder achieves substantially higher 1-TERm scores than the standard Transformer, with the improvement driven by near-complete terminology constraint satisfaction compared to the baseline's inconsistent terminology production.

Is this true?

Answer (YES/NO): NO